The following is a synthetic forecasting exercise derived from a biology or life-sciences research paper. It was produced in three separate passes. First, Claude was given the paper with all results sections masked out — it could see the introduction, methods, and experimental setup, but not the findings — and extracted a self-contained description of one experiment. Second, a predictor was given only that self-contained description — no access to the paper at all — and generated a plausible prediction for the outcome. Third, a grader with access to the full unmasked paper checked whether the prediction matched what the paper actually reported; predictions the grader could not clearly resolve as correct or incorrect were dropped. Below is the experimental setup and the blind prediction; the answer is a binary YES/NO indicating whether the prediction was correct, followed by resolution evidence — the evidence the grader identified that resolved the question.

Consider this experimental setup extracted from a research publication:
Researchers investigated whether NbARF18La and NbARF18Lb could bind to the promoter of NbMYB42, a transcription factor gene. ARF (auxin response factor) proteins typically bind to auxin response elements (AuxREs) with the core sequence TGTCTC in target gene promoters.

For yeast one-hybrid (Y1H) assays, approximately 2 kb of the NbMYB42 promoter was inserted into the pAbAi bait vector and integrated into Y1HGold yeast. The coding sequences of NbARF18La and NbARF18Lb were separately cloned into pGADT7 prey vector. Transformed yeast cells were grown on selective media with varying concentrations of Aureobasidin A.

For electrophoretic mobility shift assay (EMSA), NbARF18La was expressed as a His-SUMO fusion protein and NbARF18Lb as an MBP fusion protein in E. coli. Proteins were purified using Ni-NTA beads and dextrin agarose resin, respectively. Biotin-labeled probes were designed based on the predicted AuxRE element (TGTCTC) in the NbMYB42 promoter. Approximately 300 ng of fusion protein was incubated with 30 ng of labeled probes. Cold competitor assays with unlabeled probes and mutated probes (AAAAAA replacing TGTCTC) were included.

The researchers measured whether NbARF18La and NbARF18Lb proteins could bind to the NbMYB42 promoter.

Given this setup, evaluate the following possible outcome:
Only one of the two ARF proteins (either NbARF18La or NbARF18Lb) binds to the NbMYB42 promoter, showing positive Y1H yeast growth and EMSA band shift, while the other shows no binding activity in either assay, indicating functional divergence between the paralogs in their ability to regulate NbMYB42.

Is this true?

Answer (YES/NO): NO